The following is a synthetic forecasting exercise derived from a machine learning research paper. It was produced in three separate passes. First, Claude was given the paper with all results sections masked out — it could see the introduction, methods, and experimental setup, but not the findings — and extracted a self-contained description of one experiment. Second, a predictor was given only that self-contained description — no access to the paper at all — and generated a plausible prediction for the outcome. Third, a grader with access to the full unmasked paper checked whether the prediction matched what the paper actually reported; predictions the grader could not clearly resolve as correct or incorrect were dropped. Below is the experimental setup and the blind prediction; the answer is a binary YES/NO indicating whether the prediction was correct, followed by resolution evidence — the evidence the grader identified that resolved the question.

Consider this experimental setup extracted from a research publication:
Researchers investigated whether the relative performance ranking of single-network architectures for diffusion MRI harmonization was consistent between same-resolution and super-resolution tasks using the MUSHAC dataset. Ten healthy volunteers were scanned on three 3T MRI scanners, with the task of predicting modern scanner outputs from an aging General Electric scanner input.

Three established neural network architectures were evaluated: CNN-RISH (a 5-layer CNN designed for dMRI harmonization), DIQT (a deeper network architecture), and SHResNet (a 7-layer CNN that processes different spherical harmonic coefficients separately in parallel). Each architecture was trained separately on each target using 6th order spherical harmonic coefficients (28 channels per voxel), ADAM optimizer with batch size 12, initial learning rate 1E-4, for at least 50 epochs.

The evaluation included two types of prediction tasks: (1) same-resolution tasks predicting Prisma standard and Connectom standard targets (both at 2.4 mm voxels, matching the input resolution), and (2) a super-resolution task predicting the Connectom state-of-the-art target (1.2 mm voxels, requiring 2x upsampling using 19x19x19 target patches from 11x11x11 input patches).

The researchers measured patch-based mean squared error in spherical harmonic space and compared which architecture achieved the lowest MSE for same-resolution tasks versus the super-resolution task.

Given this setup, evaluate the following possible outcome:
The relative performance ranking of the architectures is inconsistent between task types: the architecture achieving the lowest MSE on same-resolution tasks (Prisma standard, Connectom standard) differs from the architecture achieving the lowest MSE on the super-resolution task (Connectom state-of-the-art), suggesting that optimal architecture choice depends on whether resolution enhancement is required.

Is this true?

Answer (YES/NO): YES